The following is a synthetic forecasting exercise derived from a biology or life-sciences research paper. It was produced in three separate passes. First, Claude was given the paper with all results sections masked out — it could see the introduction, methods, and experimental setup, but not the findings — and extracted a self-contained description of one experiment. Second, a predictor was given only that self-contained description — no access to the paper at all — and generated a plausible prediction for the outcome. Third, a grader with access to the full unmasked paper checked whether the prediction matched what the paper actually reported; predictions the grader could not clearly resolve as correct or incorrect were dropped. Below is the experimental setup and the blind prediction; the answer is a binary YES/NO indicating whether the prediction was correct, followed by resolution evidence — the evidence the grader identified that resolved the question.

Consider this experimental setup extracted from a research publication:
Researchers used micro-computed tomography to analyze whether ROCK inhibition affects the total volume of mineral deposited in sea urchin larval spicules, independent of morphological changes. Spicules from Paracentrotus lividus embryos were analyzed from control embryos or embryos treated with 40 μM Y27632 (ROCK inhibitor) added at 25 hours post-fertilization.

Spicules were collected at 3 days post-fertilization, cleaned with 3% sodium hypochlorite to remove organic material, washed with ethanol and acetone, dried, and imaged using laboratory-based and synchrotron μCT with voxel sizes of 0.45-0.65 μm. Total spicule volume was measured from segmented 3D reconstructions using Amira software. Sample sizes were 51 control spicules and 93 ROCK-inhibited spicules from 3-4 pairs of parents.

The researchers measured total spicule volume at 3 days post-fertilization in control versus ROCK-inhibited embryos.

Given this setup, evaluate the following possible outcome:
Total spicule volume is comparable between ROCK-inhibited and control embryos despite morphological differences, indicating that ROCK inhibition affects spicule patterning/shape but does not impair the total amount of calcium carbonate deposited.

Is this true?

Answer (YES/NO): NO